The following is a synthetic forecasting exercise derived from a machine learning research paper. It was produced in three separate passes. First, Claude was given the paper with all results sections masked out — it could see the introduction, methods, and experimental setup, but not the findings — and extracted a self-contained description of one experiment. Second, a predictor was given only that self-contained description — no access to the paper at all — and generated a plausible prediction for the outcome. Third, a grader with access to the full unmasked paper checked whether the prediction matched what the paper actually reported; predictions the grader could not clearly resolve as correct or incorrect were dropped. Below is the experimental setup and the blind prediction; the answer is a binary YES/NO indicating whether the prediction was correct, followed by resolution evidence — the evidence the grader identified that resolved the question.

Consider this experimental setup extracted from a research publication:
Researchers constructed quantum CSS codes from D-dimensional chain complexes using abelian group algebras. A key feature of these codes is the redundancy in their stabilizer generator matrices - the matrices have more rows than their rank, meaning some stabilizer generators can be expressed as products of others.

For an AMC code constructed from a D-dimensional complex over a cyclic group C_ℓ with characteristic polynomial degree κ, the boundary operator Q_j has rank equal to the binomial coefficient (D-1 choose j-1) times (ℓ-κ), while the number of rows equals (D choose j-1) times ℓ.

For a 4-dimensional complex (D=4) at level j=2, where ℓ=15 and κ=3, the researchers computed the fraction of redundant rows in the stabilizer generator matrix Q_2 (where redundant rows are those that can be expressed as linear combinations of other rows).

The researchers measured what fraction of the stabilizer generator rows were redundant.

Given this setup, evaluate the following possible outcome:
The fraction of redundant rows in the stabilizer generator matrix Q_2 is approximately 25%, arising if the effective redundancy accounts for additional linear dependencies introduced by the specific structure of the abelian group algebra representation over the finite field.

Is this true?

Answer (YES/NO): NO